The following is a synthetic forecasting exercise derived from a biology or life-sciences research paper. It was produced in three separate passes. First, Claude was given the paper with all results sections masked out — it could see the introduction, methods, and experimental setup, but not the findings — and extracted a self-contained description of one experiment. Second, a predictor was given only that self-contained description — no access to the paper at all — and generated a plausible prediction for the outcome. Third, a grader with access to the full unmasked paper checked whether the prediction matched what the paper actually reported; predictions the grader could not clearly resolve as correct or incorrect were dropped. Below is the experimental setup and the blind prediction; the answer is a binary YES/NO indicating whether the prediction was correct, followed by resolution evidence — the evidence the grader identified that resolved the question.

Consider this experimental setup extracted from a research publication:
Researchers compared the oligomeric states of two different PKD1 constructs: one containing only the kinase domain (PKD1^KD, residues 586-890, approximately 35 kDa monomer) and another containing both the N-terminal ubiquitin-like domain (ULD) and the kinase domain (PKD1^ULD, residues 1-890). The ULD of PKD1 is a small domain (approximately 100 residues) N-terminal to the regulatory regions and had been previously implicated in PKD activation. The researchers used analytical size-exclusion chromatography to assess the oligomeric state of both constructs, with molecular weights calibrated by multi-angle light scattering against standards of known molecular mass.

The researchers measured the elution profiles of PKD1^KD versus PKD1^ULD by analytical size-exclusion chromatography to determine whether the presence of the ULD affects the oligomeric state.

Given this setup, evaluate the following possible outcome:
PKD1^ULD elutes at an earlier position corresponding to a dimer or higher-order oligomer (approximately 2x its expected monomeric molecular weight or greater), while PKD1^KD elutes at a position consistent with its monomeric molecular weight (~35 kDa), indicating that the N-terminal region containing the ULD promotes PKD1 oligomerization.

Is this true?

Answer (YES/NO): NO